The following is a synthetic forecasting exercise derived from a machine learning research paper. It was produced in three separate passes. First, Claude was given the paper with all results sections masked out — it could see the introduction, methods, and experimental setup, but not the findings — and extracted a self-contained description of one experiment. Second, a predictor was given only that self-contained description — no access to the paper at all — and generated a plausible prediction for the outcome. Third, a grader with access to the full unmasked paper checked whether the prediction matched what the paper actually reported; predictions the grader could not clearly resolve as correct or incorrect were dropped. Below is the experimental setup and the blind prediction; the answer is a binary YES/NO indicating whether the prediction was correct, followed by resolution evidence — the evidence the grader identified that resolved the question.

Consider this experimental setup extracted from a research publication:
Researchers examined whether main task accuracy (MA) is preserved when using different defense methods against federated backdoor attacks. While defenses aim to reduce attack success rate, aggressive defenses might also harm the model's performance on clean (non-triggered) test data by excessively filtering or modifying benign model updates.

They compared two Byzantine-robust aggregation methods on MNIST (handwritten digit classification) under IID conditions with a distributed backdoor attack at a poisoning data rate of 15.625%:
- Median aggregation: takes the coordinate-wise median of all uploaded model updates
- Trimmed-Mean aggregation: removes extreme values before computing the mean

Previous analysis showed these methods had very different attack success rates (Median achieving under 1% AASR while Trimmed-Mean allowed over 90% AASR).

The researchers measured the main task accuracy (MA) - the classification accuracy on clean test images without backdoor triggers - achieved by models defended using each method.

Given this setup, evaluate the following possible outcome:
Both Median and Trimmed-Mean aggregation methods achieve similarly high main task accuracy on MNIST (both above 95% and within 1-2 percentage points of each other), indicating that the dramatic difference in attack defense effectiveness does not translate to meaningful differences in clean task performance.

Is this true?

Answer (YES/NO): YES